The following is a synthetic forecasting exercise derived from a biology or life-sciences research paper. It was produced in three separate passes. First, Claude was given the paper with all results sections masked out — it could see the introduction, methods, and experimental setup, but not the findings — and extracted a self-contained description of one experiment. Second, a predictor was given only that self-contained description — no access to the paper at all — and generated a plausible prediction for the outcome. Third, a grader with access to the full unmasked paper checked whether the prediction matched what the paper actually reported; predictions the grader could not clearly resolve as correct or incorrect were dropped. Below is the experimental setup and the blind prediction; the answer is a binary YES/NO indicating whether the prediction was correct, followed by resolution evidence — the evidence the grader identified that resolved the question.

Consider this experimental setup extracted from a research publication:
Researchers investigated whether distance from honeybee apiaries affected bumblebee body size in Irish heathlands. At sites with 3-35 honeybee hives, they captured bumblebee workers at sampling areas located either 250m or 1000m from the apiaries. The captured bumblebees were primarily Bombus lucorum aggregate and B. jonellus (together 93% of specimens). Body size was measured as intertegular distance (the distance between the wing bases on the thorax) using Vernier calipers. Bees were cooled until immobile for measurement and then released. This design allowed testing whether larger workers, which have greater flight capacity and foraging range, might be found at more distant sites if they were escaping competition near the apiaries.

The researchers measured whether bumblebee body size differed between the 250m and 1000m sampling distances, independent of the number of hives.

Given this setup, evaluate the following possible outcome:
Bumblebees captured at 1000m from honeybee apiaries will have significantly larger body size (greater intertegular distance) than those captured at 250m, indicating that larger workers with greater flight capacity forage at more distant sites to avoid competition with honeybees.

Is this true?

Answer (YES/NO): NO